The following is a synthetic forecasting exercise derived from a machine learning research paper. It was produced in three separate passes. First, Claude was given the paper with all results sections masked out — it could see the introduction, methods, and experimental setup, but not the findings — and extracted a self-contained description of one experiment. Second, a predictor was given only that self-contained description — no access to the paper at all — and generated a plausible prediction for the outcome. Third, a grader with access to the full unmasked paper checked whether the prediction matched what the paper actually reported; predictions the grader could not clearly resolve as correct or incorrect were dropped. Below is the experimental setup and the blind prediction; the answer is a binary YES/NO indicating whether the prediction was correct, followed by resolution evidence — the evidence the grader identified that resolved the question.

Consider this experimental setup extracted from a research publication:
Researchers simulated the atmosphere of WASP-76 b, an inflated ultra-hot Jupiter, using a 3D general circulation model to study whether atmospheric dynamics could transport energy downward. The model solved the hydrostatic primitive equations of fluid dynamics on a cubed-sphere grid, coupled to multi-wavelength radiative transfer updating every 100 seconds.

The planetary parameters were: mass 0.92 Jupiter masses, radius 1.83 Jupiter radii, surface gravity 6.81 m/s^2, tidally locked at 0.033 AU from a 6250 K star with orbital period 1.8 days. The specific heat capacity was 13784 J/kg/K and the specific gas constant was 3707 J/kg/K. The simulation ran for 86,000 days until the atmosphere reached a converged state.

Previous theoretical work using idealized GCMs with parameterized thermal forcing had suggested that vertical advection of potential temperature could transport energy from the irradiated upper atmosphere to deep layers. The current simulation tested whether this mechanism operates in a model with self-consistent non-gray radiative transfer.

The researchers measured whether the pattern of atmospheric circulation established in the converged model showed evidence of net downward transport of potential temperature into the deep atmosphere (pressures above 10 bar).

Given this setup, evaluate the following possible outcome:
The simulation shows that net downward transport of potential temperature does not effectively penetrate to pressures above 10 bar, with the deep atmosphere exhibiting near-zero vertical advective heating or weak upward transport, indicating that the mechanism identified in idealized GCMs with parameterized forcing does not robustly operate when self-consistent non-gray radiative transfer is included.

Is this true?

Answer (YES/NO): YES